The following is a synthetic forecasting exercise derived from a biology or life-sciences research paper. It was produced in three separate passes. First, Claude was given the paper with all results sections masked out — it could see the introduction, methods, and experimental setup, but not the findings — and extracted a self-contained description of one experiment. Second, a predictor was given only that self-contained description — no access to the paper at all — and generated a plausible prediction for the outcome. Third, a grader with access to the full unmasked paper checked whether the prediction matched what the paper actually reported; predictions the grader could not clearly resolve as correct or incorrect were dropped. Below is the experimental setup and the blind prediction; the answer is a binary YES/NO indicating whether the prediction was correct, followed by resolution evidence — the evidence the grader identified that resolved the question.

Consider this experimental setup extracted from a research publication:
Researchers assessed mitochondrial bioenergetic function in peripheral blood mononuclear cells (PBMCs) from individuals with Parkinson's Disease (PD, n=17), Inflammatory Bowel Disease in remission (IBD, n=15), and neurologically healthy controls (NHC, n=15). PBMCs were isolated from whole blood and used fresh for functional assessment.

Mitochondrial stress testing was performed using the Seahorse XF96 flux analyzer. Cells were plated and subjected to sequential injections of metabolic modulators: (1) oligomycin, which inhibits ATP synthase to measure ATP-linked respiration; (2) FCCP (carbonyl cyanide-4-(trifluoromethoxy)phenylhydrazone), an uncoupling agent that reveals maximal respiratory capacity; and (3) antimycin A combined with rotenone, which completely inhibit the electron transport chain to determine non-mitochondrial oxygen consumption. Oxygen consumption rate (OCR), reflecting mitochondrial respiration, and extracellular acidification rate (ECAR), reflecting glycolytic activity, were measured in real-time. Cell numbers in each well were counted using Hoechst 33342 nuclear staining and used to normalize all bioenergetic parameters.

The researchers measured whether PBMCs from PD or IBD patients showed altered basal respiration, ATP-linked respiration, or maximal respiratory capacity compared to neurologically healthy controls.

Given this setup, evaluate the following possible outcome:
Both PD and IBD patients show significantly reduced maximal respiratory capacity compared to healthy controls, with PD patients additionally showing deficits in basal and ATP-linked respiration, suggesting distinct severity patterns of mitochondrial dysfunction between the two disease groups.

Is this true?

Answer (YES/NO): NO